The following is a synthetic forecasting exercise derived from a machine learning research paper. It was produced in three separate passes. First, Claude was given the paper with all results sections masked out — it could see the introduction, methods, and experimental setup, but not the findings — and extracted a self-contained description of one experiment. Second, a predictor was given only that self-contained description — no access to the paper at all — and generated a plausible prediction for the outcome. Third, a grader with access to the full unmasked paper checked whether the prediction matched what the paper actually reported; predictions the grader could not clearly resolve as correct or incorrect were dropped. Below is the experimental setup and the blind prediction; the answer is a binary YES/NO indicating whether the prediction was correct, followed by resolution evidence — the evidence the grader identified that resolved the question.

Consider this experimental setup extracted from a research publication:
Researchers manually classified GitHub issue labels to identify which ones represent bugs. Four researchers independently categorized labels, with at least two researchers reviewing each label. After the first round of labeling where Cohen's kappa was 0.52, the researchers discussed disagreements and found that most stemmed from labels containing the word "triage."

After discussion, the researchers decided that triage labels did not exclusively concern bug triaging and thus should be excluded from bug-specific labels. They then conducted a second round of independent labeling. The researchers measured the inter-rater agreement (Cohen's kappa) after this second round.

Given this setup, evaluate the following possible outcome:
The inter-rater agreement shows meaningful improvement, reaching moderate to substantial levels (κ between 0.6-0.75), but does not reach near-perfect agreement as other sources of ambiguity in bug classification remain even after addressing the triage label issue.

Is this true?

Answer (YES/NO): NO